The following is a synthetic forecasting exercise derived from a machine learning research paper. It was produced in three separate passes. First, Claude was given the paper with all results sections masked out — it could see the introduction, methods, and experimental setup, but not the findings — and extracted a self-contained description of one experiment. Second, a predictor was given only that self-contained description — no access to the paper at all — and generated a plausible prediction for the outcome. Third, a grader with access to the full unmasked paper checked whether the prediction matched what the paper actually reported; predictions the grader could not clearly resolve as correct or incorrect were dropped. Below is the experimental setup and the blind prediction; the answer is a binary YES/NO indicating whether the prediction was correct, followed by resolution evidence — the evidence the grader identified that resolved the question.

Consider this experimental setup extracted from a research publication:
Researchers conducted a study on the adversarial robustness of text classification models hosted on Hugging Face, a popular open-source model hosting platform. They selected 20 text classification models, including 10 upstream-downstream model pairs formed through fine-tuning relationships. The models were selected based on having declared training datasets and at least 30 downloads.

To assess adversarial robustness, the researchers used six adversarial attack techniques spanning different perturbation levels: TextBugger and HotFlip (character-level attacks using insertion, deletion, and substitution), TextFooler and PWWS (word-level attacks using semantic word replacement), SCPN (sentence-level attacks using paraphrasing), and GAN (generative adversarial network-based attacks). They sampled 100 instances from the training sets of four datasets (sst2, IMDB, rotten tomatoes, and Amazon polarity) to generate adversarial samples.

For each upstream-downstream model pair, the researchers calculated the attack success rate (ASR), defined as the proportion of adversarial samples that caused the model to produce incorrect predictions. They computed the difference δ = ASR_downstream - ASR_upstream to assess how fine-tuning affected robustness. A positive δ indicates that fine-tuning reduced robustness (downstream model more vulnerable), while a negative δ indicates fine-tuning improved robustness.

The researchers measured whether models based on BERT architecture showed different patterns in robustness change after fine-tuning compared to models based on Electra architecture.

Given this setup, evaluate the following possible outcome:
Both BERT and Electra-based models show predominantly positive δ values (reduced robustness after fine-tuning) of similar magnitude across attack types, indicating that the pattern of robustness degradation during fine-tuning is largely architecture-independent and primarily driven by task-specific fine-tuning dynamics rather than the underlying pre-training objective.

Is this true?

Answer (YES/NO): NO